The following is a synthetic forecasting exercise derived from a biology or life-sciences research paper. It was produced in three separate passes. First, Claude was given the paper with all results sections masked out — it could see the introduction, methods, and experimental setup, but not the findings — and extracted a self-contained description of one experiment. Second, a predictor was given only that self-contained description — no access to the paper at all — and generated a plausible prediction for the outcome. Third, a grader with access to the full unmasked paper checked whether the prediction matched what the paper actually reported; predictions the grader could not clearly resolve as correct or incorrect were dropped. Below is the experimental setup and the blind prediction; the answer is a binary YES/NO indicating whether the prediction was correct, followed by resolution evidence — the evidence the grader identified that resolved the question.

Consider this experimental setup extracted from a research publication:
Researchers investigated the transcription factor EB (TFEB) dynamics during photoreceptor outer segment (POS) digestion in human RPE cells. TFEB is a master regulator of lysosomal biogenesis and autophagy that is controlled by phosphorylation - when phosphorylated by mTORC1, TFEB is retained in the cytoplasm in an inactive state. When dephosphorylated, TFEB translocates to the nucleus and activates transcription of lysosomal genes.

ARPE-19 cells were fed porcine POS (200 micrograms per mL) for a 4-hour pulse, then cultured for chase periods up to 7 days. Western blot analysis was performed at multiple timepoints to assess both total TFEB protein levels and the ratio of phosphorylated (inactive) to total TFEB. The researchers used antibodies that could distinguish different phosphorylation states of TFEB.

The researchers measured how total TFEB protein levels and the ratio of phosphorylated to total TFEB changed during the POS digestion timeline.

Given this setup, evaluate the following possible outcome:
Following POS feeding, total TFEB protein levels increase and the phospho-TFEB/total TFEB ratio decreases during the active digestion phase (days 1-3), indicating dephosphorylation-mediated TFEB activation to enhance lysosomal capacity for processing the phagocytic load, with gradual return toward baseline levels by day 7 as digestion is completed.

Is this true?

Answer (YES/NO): NO